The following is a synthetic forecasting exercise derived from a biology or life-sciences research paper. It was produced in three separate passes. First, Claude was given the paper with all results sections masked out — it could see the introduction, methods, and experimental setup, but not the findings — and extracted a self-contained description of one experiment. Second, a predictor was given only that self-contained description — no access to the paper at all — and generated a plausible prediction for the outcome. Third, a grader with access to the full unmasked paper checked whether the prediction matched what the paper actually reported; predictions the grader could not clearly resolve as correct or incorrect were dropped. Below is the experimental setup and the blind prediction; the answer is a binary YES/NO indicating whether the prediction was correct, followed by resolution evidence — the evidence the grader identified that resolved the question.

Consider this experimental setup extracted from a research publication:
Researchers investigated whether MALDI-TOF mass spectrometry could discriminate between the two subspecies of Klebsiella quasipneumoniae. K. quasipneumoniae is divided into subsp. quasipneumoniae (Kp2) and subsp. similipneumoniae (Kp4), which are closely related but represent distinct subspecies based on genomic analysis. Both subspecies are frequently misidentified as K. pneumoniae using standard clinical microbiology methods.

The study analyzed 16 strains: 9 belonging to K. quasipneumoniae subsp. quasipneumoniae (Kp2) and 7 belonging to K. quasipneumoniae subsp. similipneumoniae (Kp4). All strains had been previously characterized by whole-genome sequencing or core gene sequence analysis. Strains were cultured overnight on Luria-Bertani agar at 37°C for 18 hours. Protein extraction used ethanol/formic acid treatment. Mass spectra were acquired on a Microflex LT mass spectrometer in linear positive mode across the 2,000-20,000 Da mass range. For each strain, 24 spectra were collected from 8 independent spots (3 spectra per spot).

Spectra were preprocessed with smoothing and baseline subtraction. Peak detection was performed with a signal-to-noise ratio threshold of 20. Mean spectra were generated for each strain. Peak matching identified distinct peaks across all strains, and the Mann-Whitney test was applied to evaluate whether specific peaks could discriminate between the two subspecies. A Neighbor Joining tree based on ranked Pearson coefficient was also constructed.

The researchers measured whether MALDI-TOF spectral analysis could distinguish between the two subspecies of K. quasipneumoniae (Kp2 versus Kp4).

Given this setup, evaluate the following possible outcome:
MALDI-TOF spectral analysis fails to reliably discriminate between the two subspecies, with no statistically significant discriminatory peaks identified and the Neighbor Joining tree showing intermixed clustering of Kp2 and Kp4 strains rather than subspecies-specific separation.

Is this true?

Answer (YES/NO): NO